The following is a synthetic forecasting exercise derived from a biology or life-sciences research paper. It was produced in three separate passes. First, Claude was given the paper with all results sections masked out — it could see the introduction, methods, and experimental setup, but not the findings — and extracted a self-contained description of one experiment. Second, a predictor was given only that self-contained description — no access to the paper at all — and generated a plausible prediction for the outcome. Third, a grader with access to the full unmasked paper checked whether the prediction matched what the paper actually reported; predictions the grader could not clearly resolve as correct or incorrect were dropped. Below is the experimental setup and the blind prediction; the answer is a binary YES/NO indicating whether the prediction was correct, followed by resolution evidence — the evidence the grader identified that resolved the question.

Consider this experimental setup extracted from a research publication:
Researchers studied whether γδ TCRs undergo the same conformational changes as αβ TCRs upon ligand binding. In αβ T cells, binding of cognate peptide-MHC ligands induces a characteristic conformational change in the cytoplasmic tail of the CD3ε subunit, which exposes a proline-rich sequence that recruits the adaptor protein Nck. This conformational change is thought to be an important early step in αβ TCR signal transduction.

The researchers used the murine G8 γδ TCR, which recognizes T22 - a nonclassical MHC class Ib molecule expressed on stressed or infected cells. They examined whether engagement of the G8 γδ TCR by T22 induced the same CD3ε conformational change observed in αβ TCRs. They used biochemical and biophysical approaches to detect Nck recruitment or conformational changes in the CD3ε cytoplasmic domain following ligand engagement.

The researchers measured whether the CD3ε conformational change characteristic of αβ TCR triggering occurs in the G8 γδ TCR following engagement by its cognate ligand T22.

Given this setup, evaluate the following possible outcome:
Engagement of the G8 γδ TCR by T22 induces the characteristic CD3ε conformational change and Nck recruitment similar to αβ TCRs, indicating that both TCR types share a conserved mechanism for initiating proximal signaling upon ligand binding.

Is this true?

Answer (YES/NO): NO